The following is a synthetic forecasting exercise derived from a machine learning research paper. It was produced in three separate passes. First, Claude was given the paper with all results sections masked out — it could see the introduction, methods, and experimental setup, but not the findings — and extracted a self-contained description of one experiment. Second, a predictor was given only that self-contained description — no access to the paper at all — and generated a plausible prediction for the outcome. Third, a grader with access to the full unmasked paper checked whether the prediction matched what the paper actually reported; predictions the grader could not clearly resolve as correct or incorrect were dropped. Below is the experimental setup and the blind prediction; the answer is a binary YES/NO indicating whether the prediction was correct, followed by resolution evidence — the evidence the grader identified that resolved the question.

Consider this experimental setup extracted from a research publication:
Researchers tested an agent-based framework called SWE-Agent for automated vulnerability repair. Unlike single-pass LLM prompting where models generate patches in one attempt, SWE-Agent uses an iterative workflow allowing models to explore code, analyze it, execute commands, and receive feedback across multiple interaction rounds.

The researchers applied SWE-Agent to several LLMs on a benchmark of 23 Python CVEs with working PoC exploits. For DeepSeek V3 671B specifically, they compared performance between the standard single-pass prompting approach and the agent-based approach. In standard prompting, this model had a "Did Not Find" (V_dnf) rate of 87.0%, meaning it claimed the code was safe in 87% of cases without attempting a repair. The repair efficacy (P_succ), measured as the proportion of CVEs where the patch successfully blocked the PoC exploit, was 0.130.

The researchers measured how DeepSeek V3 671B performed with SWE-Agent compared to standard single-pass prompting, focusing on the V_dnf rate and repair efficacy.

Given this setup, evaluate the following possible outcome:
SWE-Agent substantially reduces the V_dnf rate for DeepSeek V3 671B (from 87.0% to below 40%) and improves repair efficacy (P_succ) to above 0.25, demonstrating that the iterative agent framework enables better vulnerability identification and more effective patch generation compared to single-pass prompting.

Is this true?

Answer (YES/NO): YES